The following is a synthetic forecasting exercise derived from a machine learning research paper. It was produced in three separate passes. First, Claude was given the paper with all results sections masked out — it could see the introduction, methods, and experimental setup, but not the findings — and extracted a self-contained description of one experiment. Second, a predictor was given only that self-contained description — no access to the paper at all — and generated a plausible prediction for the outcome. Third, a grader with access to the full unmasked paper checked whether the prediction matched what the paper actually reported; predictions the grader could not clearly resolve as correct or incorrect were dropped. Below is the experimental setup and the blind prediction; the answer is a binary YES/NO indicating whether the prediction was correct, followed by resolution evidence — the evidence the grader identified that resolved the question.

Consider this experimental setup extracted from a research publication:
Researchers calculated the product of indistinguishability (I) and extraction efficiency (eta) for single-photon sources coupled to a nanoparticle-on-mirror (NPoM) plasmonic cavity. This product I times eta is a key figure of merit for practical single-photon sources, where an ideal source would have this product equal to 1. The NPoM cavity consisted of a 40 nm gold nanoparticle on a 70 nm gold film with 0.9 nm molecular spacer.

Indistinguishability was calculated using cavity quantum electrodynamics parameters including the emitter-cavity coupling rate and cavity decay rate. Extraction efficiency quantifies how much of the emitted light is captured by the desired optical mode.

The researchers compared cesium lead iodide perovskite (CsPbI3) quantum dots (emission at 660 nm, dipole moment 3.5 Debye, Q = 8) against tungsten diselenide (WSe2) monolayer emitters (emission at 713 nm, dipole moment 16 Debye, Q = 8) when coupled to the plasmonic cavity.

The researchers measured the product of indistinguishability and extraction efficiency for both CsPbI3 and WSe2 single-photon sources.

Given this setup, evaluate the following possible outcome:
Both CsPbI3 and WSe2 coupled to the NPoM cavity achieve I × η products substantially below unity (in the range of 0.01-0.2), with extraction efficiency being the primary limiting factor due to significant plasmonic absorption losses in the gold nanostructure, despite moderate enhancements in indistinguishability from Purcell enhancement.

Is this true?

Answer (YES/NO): NO